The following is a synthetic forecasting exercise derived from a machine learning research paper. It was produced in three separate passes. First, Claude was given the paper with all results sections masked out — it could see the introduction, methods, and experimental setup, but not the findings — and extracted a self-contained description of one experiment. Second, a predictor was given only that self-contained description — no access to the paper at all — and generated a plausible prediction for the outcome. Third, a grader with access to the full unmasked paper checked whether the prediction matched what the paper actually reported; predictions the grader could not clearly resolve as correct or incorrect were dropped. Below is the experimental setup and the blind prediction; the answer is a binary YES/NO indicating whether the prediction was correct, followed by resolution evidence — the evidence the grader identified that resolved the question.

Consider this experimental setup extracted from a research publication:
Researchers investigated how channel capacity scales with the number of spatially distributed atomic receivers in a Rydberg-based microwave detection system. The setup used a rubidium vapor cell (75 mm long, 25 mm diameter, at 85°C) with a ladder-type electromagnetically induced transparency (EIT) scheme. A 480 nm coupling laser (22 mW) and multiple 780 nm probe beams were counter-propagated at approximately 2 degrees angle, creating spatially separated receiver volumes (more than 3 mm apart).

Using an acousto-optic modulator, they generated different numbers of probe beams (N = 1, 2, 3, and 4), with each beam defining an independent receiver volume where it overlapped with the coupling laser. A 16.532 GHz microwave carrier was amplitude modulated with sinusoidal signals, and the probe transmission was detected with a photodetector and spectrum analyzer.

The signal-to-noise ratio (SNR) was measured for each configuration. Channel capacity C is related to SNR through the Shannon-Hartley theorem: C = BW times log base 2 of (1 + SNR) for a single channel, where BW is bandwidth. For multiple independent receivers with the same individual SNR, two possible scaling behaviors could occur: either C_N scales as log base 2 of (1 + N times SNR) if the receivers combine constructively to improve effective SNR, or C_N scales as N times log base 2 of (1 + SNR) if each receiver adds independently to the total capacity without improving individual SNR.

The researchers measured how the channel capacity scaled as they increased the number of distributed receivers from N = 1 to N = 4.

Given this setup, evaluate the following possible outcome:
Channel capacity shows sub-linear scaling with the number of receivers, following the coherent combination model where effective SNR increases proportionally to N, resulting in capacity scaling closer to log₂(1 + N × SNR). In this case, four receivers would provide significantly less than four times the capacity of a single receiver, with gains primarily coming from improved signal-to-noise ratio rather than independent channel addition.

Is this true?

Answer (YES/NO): YES